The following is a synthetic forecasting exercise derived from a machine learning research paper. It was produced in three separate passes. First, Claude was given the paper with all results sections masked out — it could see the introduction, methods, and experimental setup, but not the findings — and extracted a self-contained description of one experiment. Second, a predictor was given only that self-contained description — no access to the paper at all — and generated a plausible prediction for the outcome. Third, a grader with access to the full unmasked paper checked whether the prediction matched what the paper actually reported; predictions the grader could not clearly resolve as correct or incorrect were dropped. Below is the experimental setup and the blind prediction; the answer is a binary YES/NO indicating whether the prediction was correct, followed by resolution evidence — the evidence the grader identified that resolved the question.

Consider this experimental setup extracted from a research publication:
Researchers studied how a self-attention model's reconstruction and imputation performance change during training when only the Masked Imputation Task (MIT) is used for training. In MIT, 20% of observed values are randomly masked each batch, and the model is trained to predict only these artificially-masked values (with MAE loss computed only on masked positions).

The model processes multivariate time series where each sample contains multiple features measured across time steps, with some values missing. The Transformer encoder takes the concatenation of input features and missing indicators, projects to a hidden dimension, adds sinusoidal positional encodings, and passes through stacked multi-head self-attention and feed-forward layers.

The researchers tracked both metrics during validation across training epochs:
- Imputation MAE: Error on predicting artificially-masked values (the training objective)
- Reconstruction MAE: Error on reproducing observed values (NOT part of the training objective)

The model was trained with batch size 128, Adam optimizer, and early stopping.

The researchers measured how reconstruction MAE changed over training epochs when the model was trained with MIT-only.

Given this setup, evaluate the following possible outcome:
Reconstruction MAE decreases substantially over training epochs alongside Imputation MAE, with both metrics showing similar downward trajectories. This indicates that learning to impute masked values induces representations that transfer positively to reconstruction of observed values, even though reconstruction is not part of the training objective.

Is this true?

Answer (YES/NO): NO